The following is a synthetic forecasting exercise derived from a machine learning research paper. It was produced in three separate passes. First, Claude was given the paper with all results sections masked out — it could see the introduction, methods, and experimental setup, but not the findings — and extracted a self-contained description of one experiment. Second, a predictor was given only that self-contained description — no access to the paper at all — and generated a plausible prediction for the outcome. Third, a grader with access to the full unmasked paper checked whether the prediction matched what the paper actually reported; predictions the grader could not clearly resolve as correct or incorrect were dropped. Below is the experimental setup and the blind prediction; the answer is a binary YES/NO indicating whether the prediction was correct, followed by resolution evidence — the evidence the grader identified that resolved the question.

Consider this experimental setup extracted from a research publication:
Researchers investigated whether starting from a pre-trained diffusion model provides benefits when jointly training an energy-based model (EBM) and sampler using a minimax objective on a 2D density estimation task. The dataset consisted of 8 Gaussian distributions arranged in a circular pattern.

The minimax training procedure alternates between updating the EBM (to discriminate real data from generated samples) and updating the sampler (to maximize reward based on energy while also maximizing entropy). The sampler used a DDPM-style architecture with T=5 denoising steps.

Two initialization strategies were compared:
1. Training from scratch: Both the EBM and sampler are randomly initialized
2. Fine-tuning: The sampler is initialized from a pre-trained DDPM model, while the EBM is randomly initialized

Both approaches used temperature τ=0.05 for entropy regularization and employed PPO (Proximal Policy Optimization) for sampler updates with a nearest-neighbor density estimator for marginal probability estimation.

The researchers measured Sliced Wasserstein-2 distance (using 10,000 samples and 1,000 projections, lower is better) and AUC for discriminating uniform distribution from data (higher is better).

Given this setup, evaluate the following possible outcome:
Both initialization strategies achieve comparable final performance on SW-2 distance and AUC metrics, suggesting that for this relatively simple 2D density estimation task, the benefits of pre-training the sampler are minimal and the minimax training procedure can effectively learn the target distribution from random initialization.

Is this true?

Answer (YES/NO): NO